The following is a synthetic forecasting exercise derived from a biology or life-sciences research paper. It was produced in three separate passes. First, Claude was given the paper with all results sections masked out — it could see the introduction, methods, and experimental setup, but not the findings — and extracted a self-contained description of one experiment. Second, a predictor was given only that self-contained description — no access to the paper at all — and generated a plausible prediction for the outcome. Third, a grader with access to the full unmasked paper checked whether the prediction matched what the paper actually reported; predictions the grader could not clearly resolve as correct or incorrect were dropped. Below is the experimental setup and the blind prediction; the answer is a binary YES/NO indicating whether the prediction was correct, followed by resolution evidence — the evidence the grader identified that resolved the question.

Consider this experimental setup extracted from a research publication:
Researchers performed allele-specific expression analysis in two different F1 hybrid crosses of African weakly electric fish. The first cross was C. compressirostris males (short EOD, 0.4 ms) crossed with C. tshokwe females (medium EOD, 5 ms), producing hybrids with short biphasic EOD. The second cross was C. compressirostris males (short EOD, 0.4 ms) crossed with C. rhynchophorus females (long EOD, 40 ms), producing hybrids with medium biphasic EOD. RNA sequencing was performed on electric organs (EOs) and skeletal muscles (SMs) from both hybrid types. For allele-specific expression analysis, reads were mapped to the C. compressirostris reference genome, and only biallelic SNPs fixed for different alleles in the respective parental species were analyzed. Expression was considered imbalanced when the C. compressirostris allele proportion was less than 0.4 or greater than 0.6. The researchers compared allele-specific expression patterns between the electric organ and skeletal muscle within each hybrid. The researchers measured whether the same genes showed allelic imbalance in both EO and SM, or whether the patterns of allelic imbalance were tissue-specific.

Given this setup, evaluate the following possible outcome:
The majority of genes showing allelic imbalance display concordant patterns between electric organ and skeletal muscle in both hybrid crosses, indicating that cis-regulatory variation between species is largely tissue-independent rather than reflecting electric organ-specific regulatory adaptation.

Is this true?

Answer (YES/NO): NO